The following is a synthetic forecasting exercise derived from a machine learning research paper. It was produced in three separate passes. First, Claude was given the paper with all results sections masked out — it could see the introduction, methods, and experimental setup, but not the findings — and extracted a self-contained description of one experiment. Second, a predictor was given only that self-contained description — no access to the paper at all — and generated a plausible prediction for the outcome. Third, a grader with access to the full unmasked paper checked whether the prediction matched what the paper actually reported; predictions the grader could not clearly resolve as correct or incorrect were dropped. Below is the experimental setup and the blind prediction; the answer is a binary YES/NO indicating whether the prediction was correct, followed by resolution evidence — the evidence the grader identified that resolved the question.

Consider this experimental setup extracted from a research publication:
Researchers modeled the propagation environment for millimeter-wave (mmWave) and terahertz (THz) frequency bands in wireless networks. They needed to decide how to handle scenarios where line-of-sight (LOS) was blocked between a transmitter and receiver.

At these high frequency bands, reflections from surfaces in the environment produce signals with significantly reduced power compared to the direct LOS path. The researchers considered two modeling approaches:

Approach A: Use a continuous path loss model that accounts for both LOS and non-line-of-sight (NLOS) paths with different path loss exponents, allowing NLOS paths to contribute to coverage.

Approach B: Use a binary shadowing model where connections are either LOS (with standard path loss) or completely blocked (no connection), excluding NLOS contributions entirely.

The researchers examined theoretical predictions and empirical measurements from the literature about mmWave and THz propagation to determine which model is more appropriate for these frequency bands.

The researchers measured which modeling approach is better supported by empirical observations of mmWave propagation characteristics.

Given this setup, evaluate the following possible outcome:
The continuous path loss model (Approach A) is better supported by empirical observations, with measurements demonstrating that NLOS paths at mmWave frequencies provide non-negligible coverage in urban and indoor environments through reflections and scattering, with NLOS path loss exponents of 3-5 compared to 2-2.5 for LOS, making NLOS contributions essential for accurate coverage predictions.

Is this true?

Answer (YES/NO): NO